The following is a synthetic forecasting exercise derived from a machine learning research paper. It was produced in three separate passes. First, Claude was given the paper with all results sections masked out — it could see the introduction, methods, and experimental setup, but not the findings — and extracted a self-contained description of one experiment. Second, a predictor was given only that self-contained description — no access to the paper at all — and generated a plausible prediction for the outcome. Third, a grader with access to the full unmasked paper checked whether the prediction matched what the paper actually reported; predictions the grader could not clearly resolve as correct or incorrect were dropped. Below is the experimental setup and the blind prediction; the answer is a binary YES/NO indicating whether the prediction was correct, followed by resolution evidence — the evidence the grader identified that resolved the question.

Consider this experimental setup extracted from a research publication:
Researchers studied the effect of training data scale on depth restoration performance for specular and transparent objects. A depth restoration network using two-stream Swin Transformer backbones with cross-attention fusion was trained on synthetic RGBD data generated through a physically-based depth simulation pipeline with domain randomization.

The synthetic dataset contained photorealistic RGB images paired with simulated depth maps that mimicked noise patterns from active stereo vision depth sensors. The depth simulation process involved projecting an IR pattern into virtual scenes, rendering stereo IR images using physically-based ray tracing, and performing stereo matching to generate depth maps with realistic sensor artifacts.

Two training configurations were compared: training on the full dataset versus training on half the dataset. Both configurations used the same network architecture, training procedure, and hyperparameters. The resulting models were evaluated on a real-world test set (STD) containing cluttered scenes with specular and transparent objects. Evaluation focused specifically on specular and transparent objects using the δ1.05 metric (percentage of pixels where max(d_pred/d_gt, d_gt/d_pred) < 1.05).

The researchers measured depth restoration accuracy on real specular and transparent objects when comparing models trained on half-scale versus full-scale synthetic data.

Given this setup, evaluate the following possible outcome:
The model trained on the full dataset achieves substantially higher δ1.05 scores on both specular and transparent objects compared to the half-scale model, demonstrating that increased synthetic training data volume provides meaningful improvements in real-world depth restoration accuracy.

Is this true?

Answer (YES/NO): NO